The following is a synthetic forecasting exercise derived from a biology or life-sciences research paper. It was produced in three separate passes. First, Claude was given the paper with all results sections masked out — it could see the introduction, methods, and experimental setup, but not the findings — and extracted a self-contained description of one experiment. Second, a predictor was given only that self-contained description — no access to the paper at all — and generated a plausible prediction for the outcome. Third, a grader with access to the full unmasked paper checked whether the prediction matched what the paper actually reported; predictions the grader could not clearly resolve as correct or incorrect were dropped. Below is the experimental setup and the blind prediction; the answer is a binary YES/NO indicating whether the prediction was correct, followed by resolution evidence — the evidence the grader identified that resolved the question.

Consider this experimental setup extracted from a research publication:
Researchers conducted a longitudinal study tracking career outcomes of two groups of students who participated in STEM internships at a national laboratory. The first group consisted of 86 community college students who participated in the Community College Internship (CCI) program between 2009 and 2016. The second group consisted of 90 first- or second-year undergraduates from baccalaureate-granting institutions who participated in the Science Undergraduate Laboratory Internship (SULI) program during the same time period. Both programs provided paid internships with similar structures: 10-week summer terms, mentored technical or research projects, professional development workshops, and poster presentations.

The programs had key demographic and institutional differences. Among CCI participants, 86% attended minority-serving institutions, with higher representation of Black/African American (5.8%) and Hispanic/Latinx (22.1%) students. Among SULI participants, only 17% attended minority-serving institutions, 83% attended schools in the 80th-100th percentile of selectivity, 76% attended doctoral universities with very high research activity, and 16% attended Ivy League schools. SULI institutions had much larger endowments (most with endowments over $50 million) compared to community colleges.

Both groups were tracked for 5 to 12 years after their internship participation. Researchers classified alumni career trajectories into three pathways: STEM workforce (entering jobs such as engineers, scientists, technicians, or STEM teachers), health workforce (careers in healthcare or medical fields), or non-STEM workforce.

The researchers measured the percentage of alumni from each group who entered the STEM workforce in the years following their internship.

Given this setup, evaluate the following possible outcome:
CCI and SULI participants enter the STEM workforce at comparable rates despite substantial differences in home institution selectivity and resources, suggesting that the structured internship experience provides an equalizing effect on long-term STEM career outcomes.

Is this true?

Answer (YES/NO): NO